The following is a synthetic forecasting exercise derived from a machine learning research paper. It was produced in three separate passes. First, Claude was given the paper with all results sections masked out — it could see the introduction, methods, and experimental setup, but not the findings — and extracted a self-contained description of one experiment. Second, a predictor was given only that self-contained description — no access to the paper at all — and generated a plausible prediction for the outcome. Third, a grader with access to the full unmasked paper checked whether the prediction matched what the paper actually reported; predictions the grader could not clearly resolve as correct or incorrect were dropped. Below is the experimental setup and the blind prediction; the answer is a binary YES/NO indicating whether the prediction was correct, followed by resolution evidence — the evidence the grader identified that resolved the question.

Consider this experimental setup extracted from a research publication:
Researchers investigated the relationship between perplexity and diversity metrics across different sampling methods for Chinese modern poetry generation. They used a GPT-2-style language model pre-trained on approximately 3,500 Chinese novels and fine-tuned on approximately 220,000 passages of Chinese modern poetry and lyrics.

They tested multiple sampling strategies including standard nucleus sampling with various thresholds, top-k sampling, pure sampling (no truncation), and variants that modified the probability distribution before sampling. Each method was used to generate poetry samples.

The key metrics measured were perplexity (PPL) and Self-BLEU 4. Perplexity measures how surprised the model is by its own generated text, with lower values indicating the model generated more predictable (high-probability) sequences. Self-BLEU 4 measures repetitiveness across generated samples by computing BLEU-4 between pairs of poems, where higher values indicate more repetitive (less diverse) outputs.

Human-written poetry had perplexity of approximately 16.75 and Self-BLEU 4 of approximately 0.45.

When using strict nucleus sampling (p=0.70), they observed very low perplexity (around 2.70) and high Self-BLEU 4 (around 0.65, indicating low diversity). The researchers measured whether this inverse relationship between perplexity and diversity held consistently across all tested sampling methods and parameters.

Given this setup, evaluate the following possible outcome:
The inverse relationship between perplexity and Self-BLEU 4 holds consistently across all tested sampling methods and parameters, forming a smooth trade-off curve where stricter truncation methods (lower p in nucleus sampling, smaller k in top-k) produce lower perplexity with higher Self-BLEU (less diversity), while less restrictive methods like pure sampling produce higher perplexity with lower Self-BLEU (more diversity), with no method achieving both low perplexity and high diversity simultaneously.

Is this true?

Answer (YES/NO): NO